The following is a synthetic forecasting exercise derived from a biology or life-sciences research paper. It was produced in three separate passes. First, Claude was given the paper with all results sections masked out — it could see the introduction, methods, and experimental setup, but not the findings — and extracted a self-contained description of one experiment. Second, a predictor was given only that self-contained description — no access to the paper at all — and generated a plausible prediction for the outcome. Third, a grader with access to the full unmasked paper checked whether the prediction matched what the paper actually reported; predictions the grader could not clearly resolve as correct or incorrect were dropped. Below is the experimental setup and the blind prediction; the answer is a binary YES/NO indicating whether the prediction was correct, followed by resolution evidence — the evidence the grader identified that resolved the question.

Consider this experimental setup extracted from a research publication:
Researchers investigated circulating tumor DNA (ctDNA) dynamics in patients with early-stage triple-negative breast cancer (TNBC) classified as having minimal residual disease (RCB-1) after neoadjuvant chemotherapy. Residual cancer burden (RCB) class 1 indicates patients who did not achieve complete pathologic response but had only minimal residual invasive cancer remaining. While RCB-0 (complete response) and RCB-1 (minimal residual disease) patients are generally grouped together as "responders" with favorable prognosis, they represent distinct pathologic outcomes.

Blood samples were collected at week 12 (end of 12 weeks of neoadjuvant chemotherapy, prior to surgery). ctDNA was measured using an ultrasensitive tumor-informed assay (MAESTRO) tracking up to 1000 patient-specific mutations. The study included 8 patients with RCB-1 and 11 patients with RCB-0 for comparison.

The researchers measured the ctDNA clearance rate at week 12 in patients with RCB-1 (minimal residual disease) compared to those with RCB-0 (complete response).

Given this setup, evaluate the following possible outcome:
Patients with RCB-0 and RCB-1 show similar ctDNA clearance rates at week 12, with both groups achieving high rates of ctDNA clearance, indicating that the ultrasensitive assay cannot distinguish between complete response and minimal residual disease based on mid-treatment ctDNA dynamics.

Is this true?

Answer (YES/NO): NO